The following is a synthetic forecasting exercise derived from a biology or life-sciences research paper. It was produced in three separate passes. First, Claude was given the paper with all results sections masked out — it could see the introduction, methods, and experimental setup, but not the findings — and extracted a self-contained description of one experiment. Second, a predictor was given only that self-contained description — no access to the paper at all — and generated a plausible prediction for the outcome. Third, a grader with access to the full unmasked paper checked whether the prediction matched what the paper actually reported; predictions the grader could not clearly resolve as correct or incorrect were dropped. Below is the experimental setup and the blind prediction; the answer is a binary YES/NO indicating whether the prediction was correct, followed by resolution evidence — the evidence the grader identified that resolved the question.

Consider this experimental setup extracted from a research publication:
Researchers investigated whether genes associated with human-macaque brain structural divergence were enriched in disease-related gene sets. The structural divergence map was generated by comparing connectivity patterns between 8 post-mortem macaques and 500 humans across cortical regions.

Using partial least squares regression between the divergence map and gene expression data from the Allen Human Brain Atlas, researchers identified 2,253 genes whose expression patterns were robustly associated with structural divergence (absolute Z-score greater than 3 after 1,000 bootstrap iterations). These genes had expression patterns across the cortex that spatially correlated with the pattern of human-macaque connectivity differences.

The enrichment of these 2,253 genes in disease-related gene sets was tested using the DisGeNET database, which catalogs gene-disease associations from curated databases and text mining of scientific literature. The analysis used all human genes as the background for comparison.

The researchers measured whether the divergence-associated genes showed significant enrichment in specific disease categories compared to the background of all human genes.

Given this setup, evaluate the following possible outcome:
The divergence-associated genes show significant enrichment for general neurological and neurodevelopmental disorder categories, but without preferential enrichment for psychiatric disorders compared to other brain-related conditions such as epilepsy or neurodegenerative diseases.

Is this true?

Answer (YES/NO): NO